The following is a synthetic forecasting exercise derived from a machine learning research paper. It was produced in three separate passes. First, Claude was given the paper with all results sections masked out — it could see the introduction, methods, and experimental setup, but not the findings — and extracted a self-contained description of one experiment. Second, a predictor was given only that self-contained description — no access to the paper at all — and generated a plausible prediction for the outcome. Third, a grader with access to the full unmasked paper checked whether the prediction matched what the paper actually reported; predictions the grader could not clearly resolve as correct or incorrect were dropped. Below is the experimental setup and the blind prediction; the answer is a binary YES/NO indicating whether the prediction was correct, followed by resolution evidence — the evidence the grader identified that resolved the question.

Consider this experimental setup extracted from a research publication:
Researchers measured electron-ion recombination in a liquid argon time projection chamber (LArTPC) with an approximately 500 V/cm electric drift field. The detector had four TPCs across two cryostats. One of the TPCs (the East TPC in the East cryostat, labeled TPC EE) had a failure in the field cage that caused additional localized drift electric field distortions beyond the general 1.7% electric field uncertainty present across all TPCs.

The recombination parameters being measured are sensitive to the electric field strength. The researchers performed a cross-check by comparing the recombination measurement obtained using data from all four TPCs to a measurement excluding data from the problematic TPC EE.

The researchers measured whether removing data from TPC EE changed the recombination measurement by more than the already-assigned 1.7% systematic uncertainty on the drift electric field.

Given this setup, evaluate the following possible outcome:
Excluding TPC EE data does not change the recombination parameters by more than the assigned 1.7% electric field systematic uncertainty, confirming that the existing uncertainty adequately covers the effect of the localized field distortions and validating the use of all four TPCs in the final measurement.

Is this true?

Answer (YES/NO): YES